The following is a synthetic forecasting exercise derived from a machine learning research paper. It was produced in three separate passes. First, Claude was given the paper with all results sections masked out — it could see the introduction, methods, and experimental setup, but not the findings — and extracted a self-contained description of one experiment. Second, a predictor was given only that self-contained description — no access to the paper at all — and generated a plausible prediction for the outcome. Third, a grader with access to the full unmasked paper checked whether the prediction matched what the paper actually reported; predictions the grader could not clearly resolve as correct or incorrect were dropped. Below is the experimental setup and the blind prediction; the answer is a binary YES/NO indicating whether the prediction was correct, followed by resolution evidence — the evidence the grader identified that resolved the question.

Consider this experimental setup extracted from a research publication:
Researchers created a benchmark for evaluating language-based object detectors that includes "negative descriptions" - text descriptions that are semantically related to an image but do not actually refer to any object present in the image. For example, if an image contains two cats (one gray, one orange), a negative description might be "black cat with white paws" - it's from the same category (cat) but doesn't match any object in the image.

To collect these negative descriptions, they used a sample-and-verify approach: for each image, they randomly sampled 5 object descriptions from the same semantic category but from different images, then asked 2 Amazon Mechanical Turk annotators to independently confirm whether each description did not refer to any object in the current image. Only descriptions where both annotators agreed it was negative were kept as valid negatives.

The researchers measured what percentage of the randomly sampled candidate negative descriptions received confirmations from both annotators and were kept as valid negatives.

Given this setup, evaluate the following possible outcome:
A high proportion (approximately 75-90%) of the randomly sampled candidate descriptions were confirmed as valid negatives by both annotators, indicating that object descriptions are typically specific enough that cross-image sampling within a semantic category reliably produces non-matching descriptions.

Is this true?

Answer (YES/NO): NO